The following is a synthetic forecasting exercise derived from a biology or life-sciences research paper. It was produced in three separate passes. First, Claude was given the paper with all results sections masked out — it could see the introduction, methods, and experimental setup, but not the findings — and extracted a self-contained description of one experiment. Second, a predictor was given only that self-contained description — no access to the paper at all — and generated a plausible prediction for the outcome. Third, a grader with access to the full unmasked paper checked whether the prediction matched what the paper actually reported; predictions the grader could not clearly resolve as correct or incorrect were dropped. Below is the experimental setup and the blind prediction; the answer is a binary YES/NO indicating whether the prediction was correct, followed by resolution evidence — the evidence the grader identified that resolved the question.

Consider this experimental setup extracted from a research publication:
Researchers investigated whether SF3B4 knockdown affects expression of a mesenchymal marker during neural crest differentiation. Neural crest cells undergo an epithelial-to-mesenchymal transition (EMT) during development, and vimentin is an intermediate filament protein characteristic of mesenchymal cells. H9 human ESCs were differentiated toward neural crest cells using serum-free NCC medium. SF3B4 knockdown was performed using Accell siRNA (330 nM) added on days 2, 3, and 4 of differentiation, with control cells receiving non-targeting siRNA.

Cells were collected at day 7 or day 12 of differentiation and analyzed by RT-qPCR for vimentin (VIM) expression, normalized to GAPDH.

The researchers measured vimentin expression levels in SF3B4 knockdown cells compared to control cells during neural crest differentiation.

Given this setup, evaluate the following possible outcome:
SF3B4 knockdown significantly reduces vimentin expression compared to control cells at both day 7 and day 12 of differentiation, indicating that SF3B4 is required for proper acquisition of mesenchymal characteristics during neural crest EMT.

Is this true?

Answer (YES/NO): NO